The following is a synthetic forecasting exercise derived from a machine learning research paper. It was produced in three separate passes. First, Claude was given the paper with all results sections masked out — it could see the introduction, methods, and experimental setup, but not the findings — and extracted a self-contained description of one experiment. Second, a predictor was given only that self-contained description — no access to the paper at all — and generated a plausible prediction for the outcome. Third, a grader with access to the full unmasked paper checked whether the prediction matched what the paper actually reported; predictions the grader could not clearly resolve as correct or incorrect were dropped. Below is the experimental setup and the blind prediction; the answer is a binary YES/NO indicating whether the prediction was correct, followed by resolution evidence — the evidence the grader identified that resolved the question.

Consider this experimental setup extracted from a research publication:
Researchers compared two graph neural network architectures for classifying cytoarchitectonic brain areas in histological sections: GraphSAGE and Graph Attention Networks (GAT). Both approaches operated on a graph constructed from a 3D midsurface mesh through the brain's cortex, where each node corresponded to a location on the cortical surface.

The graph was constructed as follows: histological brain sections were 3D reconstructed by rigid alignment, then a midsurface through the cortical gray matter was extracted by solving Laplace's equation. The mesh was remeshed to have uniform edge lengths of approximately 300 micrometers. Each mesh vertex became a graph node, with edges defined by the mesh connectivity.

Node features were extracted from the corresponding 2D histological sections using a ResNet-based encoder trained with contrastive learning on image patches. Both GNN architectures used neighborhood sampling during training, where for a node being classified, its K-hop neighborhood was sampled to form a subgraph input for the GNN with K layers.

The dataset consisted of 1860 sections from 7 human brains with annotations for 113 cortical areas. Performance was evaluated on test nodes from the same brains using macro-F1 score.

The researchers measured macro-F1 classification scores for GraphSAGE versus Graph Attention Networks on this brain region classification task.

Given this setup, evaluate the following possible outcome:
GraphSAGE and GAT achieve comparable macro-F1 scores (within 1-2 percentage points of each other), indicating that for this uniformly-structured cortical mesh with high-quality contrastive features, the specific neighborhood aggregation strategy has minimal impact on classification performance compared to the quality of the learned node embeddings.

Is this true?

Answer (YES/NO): NO